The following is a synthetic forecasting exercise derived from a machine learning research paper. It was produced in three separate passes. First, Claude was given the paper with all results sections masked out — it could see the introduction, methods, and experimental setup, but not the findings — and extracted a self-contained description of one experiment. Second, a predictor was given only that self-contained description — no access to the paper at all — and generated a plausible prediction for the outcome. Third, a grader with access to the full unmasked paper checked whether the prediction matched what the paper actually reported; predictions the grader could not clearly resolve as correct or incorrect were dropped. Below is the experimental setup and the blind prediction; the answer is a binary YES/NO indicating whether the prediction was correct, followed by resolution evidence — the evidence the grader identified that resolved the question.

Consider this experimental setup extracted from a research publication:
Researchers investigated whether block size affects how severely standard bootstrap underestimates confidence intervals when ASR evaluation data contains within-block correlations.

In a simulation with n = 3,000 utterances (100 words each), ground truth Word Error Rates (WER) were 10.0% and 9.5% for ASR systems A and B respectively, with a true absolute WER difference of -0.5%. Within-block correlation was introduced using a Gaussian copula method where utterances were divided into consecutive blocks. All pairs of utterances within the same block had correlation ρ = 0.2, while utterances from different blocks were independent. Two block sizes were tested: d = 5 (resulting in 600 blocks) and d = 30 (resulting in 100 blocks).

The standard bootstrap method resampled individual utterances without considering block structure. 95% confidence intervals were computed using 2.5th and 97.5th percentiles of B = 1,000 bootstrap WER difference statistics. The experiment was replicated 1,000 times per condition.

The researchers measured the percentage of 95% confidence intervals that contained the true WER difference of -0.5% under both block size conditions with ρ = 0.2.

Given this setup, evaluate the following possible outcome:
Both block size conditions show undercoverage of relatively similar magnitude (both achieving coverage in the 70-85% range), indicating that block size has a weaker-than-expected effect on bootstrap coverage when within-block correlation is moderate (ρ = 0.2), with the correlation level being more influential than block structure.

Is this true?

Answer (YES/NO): NO